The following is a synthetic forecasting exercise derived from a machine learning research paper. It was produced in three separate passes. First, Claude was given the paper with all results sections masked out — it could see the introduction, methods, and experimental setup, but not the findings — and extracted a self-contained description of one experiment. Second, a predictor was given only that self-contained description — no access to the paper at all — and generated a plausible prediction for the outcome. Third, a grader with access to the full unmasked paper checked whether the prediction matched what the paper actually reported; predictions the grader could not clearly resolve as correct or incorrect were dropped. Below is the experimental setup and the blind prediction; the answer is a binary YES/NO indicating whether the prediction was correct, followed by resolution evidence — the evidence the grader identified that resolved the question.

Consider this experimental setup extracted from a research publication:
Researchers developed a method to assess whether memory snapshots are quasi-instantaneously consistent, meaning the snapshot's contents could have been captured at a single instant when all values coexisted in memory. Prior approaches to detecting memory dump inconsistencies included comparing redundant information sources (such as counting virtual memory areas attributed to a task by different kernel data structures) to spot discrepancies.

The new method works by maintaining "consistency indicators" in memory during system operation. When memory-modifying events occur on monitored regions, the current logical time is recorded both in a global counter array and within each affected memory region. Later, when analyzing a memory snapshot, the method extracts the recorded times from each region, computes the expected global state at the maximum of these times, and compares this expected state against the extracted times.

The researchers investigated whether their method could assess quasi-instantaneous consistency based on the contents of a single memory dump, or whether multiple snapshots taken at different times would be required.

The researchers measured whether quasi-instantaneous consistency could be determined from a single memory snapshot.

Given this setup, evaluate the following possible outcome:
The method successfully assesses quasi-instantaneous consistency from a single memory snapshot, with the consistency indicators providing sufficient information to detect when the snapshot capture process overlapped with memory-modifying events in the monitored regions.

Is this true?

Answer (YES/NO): YES